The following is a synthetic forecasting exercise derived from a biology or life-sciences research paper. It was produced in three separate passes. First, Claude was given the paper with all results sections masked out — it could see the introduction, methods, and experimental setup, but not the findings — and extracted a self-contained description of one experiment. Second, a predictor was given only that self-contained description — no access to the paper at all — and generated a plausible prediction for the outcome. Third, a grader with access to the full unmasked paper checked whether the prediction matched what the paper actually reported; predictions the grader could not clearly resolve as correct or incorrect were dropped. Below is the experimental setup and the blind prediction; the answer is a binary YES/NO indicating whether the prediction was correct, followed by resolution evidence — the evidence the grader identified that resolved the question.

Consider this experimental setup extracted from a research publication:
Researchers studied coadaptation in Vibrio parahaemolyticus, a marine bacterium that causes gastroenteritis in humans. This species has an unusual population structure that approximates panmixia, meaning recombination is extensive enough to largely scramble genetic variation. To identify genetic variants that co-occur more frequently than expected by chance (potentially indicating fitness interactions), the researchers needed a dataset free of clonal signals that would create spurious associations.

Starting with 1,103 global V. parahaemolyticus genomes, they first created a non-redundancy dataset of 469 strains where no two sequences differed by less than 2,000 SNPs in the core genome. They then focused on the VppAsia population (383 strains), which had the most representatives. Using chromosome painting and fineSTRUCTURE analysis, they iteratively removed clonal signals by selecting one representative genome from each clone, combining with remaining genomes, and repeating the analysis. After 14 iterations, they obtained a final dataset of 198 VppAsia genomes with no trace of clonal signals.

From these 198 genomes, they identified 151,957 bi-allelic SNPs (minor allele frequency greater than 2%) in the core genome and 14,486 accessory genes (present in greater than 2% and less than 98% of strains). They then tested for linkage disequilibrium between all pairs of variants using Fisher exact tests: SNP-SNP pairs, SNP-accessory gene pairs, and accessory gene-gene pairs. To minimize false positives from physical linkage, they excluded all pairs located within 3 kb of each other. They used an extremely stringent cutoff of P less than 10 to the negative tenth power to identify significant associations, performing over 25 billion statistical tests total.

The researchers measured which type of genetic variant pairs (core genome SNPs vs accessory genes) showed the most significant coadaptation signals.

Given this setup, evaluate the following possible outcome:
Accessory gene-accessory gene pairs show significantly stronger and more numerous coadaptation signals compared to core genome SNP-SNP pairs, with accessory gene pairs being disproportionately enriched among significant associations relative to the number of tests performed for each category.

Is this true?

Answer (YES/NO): YES